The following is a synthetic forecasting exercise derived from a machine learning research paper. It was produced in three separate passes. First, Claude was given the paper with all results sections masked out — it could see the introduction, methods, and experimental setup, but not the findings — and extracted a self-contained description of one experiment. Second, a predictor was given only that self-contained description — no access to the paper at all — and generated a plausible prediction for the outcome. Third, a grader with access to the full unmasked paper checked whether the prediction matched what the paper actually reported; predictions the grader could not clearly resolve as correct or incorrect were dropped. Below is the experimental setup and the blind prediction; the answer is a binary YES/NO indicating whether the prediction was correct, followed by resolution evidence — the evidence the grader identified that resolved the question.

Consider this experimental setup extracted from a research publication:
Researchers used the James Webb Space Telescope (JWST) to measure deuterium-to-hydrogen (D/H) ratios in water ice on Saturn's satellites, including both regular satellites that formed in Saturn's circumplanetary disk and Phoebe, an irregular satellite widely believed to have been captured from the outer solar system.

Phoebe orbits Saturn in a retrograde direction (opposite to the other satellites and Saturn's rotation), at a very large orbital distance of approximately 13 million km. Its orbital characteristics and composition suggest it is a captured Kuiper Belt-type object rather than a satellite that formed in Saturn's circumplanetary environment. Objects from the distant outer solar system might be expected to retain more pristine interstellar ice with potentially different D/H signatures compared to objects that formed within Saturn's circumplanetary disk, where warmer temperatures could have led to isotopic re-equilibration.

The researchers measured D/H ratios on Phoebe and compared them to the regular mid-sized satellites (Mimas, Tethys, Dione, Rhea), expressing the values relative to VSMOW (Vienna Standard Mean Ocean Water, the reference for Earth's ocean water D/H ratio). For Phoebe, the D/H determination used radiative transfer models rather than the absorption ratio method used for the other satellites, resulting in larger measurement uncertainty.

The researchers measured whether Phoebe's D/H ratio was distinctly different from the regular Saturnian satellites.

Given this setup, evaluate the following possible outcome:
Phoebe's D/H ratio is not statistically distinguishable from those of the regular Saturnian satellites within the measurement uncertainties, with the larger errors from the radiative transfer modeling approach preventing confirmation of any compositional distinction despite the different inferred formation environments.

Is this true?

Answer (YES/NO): YES